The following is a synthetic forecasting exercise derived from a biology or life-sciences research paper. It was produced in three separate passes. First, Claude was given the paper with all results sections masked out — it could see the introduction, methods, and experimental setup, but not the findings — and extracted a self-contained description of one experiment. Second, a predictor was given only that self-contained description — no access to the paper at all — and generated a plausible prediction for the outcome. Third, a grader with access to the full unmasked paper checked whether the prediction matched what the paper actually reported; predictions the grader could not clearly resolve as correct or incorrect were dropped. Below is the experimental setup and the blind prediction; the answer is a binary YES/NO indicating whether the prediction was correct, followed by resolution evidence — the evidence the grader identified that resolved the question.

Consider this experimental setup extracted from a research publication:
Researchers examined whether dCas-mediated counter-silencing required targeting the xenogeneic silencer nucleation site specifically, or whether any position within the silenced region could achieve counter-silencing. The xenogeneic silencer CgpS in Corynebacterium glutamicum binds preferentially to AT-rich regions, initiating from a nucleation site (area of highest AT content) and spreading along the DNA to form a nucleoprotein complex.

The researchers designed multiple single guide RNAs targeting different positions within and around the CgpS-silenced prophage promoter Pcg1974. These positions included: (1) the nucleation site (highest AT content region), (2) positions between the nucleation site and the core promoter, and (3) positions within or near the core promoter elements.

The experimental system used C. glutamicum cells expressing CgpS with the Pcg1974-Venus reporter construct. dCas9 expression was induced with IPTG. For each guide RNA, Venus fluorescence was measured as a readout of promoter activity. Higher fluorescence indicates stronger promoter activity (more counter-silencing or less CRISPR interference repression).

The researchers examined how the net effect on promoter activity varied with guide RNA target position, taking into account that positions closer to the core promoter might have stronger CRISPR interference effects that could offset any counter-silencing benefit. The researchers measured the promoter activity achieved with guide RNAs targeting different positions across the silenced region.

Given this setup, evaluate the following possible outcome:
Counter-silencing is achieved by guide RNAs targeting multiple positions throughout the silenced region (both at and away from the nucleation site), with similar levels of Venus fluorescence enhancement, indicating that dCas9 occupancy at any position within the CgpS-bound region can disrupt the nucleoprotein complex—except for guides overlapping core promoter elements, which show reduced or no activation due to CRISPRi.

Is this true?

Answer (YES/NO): NO